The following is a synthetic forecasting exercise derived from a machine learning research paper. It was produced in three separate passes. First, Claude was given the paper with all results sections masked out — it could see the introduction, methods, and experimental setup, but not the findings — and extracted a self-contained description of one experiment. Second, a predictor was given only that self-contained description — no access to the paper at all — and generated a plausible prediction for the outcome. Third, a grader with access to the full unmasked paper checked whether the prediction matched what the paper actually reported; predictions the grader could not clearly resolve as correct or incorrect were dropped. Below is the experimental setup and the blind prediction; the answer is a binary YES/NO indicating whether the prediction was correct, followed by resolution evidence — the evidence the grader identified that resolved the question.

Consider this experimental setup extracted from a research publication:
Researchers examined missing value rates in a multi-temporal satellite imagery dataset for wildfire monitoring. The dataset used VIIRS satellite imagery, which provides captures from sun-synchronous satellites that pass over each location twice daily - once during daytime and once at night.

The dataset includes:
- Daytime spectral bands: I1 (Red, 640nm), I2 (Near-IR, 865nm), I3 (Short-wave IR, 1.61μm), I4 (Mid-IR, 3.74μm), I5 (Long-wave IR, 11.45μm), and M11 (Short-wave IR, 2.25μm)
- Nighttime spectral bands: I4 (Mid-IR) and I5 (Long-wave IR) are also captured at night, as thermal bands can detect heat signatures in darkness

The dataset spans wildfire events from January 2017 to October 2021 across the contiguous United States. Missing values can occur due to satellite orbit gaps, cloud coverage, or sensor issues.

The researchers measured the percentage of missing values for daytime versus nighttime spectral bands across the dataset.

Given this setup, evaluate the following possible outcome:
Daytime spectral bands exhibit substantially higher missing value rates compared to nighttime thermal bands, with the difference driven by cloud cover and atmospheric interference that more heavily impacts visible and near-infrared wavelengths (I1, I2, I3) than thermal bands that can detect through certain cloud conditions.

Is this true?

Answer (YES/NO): NO